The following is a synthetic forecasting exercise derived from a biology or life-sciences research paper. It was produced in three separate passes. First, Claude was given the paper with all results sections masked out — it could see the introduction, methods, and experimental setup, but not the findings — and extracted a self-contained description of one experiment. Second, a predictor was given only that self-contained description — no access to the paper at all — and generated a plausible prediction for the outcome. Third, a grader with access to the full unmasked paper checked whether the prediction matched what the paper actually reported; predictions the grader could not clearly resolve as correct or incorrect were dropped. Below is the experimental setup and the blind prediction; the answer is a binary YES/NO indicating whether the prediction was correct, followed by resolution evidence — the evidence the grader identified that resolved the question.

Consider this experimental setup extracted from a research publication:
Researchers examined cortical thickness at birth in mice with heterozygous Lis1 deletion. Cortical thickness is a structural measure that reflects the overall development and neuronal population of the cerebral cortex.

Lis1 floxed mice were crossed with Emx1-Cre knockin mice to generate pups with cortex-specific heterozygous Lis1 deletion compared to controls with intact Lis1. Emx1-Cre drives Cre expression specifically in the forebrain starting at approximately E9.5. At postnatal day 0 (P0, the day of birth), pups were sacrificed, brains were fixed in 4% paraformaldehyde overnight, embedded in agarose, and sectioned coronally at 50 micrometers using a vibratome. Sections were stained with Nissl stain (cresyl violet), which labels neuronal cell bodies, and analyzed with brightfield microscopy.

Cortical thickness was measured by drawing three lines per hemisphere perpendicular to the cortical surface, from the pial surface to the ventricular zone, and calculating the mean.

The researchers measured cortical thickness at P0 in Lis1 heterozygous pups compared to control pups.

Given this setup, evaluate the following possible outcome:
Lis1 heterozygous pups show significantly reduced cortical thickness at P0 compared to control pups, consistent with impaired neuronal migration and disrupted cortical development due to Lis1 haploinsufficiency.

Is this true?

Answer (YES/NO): NO